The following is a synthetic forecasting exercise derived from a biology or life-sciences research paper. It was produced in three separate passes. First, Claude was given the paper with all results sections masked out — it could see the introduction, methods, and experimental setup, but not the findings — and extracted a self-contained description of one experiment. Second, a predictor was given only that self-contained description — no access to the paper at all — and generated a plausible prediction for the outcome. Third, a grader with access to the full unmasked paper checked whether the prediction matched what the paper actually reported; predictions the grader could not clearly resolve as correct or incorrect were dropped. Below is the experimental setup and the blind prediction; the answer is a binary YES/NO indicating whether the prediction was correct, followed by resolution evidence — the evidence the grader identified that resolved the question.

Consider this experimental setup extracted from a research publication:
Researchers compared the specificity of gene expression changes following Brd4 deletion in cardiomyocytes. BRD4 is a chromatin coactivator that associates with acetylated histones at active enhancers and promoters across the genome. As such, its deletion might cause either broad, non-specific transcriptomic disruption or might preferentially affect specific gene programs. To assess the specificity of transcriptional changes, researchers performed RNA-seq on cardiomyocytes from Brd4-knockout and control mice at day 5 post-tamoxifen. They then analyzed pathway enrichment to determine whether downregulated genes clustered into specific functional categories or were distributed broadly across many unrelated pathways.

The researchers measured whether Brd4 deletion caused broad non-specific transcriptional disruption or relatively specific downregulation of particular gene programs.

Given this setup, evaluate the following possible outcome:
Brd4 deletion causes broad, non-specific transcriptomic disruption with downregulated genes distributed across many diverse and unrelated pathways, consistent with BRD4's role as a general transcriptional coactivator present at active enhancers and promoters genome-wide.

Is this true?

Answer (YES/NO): NO